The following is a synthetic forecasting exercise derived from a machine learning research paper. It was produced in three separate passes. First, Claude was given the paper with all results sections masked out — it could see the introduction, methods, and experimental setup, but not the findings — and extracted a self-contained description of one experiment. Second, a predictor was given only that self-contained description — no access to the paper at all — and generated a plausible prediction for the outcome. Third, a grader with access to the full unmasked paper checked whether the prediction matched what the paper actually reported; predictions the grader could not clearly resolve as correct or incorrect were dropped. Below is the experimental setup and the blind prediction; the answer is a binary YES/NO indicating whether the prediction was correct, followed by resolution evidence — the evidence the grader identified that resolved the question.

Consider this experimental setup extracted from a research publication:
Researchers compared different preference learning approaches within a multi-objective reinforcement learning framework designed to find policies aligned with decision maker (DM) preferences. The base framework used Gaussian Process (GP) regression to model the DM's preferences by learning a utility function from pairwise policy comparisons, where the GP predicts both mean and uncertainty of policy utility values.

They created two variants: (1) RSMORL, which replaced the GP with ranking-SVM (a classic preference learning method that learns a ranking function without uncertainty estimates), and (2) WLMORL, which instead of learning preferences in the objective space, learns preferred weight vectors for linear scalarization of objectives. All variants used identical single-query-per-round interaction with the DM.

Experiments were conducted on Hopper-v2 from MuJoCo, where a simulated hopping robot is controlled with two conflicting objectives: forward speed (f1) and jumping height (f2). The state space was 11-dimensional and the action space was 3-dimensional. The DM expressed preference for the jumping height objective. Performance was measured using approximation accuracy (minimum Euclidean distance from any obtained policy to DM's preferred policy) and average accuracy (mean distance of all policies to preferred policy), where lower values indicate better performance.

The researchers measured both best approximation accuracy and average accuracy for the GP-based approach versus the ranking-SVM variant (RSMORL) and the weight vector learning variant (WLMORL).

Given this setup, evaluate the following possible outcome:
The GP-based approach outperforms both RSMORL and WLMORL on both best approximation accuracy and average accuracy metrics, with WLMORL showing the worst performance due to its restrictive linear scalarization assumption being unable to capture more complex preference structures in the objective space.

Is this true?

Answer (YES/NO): YES